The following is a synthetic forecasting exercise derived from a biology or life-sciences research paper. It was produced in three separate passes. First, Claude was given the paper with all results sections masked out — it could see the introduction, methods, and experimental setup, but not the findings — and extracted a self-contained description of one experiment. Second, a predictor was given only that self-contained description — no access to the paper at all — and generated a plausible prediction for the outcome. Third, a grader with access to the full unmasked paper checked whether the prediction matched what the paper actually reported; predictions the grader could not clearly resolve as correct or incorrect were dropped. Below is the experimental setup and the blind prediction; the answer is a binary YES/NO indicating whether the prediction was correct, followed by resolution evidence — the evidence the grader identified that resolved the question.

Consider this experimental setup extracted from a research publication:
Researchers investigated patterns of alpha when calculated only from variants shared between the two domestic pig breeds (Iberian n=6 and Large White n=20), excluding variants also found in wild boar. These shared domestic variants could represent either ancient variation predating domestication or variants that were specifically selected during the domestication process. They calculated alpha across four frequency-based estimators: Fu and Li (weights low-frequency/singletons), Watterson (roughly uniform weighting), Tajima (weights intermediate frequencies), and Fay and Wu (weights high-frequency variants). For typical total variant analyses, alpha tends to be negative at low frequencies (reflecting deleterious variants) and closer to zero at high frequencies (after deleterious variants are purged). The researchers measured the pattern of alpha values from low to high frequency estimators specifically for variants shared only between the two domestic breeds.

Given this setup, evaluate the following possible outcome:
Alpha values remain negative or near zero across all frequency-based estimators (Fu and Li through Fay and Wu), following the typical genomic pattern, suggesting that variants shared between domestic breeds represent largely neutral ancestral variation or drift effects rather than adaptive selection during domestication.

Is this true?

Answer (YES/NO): NO